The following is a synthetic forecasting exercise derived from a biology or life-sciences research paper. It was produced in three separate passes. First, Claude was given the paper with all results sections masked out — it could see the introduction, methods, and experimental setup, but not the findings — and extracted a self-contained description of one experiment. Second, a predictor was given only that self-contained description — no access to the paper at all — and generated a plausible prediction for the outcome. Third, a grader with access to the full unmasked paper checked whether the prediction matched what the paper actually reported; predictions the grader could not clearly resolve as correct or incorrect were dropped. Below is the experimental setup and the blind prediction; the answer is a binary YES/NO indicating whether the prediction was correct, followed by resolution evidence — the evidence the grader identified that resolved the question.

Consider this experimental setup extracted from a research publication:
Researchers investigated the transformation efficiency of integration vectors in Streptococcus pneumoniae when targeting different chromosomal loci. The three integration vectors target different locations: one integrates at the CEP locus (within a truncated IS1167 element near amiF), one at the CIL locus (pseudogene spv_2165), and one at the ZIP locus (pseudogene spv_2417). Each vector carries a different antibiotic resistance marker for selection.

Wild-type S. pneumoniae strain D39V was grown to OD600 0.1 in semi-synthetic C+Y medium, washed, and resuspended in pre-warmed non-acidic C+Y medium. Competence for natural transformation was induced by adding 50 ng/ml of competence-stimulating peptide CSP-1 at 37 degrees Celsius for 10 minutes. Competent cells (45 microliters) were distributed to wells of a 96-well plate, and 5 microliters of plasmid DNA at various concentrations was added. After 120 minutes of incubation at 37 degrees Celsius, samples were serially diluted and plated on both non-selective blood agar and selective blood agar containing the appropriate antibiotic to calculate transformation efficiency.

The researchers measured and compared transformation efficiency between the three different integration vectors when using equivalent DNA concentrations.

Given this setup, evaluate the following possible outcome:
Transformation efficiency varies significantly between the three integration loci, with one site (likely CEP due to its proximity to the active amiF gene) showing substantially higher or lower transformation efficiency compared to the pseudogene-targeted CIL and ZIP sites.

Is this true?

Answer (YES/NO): NO